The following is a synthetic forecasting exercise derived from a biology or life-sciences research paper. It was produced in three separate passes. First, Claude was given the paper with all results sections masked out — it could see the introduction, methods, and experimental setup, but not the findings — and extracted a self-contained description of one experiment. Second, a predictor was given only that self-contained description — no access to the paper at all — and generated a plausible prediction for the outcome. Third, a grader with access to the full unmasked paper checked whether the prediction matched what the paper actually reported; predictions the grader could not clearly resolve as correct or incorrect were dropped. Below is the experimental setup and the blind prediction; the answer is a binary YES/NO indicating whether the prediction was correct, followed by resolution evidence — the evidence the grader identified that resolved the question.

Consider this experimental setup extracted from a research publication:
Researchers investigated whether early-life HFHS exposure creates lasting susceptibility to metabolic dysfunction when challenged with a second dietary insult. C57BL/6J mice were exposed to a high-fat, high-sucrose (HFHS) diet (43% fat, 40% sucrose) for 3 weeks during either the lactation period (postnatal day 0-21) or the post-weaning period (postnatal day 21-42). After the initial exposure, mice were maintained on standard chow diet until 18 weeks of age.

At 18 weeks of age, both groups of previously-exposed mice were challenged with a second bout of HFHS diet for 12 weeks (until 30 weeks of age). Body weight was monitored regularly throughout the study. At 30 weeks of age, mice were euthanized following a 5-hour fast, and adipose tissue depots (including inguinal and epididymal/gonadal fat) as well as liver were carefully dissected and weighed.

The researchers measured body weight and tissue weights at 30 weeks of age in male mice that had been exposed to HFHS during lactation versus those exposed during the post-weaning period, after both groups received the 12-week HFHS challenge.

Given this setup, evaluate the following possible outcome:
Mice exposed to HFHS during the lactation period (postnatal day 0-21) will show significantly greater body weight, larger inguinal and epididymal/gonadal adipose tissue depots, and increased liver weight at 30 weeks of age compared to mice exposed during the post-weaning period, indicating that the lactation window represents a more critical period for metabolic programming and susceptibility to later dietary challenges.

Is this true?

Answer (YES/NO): YES